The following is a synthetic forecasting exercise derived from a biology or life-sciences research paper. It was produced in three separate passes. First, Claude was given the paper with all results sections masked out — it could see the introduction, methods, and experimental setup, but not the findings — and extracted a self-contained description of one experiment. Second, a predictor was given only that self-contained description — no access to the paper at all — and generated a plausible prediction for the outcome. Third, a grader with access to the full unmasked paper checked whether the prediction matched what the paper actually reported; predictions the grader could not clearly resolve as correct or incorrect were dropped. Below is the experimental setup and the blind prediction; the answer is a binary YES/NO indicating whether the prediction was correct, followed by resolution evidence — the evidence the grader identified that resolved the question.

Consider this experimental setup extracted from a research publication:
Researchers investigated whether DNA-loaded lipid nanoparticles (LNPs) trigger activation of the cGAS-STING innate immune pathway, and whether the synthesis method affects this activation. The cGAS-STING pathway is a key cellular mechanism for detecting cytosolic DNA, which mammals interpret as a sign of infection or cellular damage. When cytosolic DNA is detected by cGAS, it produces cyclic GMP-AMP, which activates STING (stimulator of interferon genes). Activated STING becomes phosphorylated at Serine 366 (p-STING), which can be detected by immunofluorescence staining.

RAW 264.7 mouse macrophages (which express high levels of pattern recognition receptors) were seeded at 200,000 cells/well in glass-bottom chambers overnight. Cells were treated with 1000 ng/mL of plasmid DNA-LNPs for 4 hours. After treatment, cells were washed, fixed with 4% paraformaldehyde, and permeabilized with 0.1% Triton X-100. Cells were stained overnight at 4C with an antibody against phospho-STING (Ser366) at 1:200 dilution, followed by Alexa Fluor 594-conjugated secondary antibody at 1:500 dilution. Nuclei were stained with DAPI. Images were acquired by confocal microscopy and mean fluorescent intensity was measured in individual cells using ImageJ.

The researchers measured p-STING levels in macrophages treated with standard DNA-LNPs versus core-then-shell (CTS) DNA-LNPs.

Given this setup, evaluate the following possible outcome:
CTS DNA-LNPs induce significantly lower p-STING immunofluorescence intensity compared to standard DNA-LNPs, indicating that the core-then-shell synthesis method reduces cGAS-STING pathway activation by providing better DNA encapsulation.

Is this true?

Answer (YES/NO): NO